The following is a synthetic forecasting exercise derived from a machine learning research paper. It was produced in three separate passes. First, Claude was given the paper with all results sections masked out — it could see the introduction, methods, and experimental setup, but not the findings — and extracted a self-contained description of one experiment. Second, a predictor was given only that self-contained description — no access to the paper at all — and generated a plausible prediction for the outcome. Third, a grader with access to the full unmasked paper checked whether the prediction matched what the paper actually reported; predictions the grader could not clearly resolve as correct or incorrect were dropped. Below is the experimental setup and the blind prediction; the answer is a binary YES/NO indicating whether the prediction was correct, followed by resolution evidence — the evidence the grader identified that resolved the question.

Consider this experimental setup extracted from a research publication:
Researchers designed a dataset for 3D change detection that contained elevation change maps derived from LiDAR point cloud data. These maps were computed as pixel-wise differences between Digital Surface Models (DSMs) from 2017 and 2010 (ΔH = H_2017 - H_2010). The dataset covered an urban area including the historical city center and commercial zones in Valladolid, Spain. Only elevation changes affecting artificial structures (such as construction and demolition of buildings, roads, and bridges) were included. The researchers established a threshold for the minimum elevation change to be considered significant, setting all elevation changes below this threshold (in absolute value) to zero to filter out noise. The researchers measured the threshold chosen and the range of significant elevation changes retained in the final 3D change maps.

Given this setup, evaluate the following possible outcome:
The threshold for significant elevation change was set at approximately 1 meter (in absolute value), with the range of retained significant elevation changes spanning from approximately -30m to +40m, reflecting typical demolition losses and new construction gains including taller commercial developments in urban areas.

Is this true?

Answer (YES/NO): NO